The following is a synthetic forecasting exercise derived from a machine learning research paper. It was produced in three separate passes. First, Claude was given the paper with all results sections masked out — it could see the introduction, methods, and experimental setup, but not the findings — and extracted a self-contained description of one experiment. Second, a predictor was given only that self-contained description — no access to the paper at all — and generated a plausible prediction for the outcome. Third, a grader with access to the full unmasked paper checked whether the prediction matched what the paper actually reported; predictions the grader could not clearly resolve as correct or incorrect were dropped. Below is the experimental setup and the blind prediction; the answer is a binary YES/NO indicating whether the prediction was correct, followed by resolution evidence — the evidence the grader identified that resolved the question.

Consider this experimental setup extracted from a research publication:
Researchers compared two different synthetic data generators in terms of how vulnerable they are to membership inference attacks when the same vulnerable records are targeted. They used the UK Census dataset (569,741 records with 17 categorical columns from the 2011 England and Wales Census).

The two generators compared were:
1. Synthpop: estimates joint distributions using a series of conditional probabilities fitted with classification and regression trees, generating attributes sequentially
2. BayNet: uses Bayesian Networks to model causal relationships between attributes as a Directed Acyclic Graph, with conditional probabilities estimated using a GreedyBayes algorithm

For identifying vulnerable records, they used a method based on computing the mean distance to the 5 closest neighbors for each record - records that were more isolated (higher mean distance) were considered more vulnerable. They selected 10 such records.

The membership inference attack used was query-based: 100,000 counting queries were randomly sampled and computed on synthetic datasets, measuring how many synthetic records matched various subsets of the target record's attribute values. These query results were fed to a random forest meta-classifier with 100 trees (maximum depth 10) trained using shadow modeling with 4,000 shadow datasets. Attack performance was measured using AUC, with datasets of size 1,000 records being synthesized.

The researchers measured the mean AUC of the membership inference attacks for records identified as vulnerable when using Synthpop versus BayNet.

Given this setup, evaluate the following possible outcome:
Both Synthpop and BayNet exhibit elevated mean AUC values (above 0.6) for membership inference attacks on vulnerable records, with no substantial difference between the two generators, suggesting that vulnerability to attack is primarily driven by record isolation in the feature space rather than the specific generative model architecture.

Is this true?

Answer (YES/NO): YES